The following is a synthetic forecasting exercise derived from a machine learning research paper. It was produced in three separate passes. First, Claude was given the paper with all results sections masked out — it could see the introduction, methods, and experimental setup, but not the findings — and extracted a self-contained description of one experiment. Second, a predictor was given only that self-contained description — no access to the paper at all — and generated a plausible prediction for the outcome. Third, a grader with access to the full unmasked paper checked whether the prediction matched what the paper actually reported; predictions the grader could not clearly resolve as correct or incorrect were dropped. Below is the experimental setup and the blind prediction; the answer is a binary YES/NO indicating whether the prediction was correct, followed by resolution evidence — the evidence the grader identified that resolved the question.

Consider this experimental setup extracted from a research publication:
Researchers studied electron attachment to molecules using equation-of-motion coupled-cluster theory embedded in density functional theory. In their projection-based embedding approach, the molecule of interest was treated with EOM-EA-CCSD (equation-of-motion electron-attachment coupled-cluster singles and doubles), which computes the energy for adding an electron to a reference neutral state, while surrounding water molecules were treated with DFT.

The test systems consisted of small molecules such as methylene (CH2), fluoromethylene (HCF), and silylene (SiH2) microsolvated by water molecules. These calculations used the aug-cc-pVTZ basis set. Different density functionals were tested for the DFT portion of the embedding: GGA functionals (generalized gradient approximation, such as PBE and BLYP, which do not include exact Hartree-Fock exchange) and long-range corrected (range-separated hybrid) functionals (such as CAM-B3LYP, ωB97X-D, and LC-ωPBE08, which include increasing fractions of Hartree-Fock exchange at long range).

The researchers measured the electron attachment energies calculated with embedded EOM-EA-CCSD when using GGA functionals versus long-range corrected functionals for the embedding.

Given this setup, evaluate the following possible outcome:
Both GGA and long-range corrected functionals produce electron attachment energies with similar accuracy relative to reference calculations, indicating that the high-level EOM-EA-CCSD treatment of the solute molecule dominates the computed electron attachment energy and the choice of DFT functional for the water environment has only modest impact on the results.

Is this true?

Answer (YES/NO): NO